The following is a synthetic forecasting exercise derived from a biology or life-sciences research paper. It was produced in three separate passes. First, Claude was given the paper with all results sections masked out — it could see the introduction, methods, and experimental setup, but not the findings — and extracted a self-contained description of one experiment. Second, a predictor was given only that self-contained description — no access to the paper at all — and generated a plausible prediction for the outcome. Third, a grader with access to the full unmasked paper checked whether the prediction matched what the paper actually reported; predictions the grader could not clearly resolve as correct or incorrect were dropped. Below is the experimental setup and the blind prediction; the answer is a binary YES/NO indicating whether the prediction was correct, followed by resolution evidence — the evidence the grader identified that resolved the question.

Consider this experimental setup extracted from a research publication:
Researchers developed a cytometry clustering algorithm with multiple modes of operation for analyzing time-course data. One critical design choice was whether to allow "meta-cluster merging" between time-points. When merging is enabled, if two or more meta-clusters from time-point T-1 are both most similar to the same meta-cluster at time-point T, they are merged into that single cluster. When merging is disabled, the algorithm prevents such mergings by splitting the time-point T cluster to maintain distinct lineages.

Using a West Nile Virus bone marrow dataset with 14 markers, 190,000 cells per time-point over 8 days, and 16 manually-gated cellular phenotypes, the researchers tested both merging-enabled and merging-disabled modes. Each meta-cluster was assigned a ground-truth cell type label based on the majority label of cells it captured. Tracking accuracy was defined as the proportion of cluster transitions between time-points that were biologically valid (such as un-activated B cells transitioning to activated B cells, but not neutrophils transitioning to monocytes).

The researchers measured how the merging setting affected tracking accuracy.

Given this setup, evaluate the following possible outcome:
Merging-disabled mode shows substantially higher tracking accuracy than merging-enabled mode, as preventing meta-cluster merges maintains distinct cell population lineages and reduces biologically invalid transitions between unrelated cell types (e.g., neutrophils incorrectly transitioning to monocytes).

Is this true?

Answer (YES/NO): YES